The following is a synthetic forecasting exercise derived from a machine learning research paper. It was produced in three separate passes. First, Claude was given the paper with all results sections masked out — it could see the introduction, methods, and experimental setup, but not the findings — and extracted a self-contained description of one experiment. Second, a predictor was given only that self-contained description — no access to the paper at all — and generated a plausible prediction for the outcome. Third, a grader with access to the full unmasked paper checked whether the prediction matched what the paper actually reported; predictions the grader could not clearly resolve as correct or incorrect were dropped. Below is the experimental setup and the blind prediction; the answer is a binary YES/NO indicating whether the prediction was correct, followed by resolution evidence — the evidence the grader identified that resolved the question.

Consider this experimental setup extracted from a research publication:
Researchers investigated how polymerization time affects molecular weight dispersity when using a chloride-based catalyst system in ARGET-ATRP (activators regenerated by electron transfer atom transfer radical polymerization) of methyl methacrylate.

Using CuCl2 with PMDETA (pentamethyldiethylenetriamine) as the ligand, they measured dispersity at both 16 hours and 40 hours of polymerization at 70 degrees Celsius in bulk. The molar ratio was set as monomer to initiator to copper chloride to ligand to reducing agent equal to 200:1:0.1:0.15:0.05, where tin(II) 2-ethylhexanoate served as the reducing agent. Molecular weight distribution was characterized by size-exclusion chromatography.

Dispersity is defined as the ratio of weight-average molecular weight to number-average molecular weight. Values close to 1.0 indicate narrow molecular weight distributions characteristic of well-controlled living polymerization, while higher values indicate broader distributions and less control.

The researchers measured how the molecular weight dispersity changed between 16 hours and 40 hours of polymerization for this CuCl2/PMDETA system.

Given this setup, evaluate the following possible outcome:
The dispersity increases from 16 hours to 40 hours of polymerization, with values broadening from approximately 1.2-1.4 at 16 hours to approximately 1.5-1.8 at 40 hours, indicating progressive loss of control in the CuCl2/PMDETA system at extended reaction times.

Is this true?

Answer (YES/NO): NO